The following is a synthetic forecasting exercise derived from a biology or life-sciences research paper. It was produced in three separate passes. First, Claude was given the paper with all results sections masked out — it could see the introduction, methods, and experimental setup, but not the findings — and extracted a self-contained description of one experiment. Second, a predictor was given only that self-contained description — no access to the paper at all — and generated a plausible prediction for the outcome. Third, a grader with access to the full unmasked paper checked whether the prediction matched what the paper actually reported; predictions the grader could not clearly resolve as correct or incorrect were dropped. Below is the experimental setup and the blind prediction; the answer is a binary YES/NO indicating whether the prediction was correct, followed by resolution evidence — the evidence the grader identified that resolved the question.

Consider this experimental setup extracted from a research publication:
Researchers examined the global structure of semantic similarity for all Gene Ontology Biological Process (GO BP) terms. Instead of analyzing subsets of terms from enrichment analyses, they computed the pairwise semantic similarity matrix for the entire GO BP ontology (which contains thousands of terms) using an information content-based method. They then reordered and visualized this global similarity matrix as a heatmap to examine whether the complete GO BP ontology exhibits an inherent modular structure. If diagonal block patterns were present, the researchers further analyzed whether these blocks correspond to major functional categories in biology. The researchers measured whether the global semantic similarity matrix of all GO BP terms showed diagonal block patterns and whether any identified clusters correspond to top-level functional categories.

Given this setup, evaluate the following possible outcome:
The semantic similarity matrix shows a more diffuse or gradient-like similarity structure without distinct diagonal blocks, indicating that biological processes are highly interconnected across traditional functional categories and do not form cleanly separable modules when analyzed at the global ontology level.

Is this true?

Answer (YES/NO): NO